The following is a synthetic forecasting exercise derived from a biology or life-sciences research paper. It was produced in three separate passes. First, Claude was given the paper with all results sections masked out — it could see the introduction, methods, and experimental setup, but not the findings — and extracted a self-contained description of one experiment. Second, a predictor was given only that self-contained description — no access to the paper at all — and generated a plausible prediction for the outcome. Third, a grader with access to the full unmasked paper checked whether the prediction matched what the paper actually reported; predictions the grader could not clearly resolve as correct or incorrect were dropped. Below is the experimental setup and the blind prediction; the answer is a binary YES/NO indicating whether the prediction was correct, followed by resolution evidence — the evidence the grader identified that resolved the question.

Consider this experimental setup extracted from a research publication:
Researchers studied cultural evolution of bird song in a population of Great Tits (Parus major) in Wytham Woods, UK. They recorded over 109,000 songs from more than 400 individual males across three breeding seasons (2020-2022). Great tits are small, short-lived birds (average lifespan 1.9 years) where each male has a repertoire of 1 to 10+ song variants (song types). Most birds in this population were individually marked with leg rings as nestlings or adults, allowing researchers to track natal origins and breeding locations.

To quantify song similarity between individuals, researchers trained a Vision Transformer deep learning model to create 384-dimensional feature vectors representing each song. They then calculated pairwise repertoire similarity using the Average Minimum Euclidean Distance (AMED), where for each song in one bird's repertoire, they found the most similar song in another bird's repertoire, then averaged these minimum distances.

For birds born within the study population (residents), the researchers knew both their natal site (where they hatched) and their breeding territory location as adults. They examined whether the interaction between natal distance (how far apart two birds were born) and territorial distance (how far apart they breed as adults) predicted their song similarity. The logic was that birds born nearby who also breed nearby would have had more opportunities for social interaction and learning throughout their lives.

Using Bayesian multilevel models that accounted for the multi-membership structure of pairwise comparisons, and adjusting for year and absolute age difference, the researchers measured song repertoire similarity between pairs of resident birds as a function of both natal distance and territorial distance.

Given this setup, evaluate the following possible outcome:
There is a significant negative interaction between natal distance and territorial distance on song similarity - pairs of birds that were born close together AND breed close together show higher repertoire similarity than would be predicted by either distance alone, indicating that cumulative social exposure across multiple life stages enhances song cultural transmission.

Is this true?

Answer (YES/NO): NO